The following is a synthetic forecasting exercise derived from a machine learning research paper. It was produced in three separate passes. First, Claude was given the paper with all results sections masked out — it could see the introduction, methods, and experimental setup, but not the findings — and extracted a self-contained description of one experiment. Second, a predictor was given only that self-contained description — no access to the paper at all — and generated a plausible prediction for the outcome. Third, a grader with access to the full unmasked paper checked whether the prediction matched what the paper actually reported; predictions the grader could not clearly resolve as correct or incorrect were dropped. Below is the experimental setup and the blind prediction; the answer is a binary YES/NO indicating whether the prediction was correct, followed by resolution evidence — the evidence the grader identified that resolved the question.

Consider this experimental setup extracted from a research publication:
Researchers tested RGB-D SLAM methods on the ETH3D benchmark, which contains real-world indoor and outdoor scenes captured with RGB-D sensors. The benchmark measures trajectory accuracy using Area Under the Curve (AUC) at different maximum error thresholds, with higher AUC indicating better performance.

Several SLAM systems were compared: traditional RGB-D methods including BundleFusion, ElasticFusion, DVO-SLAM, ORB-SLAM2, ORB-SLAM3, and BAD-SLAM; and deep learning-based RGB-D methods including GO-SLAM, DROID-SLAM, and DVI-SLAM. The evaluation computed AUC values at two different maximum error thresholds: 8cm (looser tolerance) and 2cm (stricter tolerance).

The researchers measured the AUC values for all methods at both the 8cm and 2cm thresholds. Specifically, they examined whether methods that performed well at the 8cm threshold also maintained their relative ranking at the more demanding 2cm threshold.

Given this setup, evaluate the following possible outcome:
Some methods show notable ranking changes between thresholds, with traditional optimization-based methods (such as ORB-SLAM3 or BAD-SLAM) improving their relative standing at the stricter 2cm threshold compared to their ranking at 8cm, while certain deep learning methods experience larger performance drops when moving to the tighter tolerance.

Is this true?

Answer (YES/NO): NO